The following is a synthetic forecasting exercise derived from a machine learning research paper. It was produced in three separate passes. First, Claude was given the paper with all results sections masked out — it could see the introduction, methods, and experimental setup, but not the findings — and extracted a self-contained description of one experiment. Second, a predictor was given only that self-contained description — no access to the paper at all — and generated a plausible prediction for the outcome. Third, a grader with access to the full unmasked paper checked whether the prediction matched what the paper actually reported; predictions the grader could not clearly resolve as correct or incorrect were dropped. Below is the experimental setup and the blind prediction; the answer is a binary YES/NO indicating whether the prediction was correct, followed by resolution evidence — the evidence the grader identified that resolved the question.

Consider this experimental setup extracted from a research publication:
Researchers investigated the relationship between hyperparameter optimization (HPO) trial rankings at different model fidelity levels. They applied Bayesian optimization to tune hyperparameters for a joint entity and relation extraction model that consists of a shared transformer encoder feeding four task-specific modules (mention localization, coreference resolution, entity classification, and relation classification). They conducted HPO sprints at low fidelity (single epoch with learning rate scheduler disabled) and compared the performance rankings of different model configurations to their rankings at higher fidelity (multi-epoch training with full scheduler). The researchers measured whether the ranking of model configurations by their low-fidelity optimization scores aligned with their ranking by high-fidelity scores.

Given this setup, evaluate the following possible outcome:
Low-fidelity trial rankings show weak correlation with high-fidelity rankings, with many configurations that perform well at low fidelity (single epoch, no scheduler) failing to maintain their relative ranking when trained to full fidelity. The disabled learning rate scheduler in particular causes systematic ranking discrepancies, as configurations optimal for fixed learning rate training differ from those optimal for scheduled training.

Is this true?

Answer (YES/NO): NO